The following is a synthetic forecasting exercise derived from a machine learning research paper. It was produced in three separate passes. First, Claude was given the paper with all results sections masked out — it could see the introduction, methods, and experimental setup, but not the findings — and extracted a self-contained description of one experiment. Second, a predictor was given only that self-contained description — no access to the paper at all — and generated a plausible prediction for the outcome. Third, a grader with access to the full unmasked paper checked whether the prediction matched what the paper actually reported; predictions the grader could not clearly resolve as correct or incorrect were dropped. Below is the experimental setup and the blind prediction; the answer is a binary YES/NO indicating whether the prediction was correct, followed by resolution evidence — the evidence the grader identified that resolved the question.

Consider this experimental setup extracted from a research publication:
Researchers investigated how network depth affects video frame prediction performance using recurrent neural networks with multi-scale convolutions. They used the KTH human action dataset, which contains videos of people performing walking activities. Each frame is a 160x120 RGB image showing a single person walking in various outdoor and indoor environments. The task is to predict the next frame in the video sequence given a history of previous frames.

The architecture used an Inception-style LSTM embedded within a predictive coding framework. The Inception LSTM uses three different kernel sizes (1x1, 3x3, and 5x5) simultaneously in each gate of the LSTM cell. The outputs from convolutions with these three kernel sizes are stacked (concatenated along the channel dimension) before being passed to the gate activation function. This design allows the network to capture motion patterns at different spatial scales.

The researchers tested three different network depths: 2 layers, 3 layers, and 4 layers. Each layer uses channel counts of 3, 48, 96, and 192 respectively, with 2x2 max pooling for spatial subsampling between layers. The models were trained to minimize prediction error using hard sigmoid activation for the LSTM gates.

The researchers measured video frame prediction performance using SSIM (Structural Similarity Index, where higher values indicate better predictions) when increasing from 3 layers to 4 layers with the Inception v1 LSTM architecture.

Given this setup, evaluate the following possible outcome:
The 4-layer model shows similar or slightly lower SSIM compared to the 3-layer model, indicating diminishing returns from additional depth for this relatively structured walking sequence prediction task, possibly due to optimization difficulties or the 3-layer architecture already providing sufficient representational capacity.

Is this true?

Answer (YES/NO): YES